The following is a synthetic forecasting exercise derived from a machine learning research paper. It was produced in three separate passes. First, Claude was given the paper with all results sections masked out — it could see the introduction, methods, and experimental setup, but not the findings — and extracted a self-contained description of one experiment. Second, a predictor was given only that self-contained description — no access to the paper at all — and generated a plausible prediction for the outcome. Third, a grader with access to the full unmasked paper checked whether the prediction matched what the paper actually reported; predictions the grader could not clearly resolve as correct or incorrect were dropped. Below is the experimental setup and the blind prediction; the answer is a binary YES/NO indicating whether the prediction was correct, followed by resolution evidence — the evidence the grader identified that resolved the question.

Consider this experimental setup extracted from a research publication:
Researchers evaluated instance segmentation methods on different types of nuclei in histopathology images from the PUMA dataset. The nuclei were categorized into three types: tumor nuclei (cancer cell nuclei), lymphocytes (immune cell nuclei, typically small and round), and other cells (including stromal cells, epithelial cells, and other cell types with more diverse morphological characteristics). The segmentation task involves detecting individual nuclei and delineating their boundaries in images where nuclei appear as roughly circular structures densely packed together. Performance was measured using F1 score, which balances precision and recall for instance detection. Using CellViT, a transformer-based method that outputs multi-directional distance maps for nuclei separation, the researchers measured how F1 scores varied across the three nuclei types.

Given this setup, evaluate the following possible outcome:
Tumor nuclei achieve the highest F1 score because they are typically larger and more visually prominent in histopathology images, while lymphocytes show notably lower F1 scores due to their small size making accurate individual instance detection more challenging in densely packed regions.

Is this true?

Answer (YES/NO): YES